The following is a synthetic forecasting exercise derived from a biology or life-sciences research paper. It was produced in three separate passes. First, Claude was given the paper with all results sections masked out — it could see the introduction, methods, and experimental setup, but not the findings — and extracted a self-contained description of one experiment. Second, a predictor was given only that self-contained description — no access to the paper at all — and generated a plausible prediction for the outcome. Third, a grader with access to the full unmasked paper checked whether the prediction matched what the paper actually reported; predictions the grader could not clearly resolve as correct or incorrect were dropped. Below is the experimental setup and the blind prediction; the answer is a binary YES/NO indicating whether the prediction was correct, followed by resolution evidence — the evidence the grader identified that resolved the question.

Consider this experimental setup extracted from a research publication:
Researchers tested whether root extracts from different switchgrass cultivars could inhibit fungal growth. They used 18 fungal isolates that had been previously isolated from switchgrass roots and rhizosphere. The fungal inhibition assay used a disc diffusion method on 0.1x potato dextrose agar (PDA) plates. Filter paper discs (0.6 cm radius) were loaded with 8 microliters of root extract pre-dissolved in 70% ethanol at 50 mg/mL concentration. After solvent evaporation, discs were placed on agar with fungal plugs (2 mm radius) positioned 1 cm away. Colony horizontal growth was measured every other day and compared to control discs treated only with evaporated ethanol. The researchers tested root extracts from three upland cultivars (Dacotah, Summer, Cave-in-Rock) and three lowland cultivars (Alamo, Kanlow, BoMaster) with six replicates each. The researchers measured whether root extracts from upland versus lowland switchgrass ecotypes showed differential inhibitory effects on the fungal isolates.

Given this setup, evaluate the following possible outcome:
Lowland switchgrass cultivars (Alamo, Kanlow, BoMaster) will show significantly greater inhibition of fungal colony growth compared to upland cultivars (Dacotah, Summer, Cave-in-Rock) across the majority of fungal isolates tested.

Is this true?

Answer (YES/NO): NO